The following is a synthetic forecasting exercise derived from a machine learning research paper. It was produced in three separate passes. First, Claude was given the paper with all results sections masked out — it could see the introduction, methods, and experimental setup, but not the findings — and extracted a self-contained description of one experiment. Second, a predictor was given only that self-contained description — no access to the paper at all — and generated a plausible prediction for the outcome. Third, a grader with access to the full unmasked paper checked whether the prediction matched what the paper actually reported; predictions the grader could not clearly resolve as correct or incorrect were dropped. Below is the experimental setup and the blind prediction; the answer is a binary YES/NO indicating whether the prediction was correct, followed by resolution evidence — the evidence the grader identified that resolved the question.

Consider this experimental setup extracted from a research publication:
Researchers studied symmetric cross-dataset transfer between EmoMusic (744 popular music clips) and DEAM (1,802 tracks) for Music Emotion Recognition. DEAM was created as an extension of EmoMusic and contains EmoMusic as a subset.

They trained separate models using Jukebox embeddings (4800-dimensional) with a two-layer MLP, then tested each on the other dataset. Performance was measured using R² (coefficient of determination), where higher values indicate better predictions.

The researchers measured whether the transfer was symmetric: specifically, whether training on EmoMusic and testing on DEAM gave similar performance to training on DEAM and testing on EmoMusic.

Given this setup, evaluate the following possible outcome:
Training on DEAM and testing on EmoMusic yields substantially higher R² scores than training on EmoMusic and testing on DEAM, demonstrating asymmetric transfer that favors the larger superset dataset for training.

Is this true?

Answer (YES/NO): NO